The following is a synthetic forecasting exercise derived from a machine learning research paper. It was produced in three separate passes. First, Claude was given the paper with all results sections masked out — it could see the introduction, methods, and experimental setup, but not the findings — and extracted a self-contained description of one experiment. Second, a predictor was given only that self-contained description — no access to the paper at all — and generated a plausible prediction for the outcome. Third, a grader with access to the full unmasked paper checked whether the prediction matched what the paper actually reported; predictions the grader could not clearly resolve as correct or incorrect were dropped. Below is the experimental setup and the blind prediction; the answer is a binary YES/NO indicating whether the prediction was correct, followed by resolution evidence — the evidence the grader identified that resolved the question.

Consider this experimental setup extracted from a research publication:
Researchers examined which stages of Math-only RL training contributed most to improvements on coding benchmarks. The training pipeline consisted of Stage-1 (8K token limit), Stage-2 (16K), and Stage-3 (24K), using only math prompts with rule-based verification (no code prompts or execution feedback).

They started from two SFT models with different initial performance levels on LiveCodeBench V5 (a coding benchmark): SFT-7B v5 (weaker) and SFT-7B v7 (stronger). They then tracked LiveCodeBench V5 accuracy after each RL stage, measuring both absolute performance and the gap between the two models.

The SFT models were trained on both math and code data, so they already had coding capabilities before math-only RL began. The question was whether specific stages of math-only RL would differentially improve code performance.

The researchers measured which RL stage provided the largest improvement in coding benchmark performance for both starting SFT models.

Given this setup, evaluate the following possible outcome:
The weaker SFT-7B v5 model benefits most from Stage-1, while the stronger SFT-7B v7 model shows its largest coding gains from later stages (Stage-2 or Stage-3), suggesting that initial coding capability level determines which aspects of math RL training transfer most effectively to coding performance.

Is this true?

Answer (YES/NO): NO